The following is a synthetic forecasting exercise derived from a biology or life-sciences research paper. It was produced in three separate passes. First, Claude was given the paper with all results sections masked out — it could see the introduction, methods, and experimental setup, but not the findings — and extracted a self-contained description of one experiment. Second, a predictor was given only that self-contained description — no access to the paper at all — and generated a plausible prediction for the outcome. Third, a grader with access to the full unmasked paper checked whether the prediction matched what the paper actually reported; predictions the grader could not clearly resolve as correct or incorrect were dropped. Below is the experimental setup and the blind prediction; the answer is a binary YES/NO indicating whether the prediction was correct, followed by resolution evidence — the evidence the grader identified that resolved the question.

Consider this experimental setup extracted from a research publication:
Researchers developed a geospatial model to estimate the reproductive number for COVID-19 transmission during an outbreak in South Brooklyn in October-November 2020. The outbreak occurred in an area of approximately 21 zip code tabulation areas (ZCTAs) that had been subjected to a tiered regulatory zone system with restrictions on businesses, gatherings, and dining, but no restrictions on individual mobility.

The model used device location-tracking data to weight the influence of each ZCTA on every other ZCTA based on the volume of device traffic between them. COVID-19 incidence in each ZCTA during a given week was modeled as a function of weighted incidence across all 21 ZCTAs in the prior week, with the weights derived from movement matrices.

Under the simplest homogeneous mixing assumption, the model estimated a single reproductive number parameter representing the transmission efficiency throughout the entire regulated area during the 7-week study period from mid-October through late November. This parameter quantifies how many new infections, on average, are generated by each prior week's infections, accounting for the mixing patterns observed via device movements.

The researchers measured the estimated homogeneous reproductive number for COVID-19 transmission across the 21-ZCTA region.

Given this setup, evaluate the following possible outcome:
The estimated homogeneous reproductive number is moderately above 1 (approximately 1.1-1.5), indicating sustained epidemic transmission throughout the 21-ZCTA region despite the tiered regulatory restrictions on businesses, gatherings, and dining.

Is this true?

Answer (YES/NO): YES